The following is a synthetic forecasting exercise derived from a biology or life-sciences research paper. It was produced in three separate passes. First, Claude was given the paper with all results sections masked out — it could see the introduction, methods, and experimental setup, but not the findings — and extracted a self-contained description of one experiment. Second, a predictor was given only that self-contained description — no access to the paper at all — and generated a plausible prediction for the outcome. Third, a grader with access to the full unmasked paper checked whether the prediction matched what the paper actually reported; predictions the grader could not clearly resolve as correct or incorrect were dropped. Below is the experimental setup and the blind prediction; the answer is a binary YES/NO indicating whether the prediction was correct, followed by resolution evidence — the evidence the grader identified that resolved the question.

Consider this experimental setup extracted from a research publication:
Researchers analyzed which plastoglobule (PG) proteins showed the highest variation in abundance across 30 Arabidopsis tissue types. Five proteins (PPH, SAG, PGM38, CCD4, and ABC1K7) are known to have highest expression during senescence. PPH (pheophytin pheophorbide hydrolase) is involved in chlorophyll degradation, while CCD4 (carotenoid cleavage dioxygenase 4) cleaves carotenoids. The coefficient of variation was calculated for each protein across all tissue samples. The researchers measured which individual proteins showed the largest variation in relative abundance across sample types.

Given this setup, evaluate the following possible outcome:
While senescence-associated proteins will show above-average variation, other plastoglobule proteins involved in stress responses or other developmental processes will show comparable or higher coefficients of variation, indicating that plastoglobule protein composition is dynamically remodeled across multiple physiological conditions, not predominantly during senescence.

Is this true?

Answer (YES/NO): NO